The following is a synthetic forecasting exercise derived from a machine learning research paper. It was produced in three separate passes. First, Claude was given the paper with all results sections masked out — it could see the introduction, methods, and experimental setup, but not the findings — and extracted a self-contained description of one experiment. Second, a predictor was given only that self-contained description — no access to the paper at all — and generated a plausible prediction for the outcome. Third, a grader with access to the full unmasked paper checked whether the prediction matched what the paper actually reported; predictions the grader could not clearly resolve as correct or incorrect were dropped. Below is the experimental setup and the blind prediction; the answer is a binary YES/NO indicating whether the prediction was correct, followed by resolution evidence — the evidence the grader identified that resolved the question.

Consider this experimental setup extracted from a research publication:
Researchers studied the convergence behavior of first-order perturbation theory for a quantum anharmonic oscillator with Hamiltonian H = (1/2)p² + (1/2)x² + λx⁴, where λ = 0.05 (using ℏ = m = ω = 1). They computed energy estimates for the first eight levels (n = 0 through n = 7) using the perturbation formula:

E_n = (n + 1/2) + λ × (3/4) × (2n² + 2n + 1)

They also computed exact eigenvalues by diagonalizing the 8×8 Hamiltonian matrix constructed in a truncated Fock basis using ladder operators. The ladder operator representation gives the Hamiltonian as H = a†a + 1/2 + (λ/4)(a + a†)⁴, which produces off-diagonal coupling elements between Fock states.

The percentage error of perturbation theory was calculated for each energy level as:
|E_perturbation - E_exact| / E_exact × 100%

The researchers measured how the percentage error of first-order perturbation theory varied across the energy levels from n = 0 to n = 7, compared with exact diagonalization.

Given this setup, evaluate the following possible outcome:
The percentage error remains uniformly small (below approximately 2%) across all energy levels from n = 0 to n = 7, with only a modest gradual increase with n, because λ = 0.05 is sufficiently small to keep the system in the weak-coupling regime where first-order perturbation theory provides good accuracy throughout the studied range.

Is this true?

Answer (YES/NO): NO